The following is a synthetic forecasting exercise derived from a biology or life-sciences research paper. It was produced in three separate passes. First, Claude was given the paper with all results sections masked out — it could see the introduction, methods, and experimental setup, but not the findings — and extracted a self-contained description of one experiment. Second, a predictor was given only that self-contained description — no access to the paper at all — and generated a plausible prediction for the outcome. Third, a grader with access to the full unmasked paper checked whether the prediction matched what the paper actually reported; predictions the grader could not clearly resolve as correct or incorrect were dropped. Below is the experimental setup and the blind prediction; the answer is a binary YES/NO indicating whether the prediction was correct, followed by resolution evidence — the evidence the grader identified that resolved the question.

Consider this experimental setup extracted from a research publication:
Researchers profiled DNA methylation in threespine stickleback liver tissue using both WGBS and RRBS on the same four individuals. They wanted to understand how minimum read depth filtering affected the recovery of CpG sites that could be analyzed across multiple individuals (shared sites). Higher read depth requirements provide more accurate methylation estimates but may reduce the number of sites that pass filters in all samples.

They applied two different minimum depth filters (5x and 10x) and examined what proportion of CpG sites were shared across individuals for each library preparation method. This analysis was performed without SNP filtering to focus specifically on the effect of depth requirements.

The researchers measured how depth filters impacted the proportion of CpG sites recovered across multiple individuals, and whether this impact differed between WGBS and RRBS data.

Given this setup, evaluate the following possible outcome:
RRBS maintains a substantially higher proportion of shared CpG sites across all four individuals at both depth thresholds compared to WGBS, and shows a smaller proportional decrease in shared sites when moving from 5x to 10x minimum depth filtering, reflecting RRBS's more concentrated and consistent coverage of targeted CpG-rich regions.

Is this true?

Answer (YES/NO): NO